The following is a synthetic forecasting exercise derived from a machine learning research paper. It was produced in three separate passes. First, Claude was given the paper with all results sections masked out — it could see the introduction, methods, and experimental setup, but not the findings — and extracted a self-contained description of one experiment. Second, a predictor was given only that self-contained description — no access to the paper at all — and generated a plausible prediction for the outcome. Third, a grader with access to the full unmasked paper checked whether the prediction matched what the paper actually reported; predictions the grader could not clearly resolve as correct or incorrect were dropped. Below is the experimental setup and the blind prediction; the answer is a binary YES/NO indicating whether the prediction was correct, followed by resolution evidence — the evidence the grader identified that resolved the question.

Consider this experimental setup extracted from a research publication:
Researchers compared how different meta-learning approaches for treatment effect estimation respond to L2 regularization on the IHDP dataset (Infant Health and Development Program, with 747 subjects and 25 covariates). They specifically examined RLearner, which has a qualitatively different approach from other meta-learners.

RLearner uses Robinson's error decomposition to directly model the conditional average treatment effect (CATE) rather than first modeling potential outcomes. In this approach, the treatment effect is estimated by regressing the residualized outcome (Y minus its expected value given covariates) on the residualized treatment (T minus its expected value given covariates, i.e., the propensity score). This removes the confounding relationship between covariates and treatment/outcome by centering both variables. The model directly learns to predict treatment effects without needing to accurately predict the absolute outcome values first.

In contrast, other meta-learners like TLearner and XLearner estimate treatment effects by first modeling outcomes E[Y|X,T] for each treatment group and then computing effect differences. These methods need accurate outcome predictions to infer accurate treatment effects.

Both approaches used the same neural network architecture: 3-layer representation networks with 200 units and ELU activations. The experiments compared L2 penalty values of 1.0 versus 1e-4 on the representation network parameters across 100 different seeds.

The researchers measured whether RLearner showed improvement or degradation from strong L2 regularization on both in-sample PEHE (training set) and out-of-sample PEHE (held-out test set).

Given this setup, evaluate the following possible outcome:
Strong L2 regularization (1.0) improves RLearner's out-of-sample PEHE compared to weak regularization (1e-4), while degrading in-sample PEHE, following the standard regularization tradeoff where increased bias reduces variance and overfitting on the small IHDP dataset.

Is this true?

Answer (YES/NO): NO